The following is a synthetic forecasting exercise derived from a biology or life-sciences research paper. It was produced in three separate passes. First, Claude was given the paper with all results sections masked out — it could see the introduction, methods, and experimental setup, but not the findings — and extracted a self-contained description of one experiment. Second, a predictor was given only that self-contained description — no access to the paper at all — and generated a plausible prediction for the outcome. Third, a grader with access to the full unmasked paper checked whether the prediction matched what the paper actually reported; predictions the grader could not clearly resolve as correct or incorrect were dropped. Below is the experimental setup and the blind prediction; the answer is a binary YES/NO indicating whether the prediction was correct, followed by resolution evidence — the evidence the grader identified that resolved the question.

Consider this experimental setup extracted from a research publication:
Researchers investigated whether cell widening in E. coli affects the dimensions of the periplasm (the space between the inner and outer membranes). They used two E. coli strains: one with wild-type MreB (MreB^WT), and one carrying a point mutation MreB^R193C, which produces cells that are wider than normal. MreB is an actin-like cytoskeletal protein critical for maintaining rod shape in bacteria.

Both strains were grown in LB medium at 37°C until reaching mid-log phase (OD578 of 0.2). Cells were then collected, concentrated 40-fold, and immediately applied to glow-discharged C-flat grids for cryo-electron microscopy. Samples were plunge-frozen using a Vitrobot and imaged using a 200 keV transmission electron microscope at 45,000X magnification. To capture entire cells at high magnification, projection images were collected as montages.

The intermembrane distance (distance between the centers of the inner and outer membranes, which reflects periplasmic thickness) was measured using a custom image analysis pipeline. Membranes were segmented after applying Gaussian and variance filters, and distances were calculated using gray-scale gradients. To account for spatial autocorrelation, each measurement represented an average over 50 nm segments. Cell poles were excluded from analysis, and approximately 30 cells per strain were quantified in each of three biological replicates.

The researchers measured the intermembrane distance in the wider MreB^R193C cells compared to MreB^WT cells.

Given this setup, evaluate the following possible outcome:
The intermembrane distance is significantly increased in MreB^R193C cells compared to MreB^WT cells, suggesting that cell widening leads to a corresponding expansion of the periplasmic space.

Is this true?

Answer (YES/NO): NO